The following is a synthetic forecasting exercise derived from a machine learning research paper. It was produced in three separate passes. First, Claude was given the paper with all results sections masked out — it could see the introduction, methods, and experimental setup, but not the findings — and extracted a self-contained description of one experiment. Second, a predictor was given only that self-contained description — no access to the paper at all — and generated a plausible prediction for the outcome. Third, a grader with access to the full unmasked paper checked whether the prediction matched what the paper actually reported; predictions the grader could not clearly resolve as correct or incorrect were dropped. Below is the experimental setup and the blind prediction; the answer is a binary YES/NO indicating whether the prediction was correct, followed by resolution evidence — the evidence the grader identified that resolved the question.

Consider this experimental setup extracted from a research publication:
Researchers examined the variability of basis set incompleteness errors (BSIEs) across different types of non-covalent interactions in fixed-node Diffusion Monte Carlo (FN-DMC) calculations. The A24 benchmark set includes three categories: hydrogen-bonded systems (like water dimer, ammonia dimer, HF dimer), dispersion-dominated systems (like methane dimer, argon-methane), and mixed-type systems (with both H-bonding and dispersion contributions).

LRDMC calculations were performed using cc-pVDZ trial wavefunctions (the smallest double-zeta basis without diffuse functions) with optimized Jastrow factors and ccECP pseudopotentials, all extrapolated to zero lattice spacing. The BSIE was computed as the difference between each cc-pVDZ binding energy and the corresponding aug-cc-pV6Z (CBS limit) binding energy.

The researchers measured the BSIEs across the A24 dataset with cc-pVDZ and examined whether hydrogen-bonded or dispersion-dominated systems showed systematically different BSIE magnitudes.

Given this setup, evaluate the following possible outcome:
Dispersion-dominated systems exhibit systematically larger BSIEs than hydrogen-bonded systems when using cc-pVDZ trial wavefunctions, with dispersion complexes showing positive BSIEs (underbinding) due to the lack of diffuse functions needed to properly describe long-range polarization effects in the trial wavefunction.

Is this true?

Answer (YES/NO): NO